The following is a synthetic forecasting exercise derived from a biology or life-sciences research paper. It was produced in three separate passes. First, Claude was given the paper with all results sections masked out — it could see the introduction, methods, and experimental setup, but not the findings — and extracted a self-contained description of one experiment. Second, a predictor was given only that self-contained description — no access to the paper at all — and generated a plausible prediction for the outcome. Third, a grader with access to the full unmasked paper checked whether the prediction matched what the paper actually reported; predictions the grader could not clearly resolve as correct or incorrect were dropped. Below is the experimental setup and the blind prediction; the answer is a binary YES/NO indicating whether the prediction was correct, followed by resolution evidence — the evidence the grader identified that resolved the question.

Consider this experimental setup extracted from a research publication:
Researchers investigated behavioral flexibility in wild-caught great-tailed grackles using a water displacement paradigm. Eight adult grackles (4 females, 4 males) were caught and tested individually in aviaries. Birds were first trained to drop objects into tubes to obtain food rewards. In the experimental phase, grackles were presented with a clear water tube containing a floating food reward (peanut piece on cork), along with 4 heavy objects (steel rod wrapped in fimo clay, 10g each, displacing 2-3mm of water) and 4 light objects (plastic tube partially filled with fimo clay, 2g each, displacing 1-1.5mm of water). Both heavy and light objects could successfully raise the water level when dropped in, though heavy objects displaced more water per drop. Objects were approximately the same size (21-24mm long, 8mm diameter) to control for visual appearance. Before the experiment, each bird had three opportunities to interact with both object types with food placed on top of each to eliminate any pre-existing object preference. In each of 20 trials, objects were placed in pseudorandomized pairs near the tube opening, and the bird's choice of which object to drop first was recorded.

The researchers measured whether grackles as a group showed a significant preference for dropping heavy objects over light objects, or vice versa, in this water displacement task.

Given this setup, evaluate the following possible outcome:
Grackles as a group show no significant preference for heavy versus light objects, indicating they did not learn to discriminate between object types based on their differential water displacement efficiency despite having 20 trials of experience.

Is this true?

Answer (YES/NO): NO